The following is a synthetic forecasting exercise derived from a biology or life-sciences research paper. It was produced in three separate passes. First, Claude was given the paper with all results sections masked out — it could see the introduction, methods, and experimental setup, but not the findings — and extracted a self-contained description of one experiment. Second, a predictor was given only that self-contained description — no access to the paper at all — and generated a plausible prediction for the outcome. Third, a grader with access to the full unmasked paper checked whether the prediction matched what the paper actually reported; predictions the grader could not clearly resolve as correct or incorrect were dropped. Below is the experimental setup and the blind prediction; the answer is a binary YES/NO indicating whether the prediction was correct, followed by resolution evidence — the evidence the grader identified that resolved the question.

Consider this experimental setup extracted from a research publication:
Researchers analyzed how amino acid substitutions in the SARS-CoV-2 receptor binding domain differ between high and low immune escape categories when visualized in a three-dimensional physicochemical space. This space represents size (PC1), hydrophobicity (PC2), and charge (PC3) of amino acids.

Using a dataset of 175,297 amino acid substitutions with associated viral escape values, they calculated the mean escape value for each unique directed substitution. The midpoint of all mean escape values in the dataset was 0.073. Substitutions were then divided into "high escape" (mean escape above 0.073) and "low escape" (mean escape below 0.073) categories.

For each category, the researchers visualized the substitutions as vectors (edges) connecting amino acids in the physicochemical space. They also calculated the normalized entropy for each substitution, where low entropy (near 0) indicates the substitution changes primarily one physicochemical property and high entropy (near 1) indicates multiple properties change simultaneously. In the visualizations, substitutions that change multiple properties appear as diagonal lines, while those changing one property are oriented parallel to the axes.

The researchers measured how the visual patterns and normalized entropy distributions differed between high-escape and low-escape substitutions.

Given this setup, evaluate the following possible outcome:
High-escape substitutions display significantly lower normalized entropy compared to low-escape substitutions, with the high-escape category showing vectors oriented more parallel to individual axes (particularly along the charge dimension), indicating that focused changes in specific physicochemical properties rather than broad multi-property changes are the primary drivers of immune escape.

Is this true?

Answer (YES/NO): NO